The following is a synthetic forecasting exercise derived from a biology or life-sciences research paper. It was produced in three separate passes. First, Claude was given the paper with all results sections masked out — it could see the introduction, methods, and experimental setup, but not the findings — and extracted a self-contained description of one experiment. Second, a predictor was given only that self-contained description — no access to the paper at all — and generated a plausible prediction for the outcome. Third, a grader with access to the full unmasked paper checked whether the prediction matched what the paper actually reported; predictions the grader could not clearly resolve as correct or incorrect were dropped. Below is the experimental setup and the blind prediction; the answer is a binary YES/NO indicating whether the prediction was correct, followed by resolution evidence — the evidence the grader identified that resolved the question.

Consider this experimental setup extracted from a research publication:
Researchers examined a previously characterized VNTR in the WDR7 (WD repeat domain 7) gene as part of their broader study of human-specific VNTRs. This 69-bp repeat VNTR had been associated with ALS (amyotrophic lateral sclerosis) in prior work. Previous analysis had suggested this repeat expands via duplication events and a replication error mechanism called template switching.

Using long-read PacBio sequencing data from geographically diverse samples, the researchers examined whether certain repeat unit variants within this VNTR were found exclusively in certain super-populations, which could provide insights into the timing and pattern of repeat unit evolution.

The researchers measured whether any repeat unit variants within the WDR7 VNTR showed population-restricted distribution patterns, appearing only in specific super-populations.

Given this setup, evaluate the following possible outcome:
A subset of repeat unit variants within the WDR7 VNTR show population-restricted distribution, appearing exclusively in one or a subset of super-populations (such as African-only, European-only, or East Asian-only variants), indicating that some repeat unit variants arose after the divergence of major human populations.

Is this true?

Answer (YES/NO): YES